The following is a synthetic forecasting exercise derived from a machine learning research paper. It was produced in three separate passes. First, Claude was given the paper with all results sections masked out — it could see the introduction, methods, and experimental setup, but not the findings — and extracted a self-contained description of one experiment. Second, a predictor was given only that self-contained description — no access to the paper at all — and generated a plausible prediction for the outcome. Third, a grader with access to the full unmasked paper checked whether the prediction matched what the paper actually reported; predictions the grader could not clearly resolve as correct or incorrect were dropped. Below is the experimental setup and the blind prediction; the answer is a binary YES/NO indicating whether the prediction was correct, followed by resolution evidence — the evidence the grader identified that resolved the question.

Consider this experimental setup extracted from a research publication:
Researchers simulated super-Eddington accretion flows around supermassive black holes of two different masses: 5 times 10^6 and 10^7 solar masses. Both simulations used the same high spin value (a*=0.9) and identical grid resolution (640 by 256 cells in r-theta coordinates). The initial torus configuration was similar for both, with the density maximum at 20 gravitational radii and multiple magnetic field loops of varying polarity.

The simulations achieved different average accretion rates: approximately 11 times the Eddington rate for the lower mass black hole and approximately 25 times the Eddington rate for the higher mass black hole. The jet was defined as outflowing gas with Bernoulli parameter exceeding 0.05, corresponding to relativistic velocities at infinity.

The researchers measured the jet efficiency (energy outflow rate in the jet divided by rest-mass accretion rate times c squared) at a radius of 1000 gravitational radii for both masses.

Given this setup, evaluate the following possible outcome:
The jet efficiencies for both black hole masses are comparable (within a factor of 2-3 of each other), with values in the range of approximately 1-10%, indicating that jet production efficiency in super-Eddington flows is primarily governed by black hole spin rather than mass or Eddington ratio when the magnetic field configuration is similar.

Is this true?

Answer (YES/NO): YES